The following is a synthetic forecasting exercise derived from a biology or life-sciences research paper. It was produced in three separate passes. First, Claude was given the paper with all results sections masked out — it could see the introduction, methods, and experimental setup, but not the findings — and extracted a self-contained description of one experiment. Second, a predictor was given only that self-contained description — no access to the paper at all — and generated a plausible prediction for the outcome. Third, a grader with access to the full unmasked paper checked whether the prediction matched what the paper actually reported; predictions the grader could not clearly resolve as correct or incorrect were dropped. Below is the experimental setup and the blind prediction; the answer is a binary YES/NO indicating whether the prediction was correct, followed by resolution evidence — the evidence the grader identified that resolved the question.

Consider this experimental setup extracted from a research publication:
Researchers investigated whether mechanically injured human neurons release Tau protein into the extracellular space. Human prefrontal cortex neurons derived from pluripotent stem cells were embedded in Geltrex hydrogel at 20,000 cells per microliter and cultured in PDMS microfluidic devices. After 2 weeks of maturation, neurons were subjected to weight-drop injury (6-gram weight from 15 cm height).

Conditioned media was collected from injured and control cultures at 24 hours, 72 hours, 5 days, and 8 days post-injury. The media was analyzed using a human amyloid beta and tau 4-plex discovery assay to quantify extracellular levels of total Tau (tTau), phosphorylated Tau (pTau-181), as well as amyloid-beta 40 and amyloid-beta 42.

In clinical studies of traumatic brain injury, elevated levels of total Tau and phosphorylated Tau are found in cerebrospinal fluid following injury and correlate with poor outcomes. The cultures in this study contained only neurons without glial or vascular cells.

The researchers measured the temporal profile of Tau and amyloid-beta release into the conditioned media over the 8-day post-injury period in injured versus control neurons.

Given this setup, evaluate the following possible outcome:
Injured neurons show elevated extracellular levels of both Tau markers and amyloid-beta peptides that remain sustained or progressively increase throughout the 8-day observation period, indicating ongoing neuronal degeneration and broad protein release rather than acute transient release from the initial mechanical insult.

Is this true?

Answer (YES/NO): NO